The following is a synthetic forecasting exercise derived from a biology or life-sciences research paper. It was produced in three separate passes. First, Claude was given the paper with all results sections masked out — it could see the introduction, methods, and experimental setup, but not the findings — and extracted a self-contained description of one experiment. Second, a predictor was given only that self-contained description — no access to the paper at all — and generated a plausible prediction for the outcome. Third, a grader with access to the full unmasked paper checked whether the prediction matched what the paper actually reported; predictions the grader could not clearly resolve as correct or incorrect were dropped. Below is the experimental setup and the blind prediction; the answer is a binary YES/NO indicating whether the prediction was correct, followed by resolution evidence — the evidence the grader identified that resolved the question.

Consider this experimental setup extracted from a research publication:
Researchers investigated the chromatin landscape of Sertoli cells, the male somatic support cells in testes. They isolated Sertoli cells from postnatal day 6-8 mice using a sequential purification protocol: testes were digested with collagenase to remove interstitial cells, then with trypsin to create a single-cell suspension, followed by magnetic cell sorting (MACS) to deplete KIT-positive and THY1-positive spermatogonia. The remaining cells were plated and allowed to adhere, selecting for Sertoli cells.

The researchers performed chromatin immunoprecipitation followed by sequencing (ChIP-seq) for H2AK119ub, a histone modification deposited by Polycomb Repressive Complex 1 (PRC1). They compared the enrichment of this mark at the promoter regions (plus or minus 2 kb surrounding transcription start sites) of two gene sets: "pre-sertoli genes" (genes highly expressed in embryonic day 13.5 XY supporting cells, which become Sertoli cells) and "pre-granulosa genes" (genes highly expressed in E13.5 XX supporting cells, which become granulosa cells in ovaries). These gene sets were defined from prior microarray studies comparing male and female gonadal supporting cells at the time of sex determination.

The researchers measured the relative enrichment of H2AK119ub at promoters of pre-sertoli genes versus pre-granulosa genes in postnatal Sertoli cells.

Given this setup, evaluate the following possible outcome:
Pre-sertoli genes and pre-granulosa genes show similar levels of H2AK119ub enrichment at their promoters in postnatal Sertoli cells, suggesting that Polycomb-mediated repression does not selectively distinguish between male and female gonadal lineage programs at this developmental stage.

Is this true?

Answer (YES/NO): NO